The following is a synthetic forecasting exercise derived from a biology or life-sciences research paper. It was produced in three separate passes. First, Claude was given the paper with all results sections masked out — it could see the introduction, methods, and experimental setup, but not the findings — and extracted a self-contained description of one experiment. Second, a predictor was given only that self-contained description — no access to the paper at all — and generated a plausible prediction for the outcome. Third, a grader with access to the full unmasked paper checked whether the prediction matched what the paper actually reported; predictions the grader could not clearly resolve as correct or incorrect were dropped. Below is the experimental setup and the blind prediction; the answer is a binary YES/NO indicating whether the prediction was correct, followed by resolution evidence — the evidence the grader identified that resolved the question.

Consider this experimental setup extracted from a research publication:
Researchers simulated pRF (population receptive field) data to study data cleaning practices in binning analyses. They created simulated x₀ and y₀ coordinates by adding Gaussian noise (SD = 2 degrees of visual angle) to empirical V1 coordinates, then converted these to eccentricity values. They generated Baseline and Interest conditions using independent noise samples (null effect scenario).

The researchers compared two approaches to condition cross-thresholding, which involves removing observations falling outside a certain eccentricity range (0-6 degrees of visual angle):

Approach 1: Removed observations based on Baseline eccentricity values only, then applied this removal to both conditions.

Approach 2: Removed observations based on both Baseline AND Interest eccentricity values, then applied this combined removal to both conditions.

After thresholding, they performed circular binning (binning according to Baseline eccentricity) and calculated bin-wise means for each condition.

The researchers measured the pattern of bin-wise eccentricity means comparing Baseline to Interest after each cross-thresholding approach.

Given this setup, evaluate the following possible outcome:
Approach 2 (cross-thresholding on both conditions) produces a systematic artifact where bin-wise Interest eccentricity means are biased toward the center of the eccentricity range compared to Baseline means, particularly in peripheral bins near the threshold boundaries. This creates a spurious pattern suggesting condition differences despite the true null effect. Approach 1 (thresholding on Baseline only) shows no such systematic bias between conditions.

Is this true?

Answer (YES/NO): NO